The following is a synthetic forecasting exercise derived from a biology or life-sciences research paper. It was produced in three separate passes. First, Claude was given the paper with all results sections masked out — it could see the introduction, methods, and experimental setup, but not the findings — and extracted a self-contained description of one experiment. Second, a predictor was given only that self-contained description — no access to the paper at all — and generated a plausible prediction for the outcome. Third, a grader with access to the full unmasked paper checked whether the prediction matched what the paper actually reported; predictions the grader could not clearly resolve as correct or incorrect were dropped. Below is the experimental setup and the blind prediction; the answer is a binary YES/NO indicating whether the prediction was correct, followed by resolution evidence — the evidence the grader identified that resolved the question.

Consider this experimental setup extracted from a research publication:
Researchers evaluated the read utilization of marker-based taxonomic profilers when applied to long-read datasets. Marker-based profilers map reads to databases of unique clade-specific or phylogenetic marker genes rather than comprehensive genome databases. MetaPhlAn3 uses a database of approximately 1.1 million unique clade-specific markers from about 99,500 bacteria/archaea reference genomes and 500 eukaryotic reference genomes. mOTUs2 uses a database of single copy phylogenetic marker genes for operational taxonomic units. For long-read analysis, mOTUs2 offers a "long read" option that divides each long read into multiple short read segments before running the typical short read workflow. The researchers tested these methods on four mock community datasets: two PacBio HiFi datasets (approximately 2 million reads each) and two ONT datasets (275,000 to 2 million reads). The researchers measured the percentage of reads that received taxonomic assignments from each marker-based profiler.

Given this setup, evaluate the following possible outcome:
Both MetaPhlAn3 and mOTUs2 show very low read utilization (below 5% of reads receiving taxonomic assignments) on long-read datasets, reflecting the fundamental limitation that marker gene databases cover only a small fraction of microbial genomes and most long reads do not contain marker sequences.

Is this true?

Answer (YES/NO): NO